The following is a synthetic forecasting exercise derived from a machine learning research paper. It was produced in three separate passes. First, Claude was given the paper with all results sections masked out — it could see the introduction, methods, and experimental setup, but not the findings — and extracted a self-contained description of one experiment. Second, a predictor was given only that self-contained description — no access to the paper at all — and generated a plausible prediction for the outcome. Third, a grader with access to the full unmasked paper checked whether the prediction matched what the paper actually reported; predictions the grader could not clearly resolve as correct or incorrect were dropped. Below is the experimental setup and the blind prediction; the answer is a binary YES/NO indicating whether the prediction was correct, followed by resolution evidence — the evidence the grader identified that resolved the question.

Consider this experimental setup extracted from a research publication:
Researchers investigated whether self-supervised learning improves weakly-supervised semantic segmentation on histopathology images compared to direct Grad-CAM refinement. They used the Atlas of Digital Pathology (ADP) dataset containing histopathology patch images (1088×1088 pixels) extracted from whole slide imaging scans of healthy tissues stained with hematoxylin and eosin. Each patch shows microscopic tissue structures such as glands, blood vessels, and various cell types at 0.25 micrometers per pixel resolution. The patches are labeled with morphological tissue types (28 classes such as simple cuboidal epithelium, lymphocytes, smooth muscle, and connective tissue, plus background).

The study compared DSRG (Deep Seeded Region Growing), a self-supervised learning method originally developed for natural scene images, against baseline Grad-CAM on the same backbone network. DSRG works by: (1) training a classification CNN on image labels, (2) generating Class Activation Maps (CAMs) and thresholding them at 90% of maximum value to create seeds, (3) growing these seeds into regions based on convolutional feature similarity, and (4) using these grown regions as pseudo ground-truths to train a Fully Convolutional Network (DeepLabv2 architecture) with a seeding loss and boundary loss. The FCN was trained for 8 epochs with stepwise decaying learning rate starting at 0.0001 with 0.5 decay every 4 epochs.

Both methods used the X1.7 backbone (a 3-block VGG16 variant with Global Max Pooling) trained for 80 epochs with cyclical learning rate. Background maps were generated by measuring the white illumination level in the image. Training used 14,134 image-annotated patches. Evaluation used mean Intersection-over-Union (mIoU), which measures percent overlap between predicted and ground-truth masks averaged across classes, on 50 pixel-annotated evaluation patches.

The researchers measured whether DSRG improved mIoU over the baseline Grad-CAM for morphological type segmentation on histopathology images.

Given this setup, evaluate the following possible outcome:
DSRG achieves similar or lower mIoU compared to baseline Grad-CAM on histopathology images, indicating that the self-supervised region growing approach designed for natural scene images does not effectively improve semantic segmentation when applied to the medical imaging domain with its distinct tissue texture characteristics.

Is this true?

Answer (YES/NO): YES